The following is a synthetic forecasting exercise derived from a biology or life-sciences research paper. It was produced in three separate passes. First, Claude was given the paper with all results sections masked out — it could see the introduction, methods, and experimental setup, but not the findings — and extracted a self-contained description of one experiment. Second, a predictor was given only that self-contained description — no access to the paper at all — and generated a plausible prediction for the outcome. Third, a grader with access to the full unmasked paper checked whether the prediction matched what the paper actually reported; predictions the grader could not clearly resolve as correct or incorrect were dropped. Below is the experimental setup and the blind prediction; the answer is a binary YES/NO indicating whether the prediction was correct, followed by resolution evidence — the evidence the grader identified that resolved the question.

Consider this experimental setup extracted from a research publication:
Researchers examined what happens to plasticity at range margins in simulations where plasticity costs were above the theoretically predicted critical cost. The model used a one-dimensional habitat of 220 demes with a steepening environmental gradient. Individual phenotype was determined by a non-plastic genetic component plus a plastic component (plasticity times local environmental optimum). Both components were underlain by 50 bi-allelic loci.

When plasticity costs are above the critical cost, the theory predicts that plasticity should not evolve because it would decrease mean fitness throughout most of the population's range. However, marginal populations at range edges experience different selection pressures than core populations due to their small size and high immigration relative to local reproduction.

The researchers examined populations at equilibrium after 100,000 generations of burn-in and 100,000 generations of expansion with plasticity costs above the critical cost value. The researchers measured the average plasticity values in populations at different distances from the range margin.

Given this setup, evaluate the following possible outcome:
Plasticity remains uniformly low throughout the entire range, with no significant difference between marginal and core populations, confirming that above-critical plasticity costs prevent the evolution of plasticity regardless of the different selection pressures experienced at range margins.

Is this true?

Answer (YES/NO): NO